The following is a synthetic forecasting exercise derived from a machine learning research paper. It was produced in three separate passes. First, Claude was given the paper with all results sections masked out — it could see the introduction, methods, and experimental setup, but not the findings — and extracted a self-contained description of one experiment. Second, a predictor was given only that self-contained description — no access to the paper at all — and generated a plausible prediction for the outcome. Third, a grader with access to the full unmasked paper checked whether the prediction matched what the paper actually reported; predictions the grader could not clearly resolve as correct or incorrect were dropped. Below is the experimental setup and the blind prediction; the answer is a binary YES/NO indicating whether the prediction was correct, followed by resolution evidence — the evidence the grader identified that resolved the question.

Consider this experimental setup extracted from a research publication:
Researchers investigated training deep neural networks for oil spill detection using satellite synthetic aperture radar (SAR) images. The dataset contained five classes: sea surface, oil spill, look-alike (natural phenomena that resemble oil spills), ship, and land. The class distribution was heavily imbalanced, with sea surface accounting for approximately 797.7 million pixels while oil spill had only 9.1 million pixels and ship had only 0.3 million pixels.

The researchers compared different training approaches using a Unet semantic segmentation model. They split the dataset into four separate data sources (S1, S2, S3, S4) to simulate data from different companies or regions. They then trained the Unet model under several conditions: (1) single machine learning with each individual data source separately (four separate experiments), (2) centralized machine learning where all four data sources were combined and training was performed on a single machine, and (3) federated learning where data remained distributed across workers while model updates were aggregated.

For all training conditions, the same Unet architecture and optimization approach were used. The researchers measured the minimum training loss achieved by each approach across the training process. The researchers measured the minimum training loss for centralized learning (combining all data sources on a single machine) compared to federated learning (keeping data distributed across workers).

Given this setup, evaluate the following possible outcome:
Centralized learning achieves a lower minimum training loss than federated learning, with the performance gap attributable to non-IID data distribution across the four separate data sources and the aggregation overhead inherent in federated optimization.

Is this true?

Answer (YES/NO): NO